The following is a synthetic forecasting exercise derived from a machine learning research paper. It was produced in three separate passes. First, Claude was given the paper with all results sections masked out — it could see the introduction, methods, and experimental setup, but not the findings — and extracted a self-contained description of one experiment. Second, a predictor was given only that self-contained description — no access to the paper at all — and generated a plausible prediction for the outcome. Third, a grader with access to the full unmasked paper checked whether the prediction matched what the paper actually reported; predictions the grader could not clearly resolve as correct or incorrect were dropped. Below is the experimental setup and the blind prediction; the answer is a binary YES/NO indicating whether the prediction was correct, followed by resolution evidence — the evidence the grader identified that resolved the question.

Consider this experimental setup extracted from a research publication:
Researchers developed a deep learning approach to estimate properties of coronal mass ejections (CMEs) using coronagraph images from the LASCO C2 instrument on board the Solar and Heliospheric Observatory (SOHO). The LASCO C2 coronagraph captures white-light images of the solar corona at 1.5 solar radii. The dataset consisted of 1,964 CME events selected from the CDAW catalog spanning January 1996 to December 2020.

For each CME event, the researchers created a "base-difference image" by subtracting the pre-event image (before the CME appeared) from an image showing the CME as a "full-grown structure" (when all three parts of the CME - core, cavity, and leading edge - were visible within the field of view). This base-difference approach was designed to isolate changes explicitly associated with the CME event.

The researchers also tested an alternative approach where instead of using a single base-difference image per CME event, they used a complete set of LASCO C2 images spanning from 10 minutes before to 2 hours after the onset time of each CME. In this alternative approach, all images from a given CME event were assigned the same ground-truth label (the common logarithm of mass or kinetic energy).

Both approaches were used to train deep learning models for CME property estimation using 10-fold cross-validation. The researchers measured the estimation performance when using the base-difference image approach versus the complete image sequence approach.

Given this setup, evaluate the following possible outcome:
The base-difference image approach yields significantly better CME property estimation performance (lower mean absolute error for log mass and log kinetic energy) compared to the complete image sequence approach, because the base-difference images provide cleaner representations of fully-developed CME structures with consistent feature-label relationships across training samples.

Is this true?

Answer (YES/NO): NO